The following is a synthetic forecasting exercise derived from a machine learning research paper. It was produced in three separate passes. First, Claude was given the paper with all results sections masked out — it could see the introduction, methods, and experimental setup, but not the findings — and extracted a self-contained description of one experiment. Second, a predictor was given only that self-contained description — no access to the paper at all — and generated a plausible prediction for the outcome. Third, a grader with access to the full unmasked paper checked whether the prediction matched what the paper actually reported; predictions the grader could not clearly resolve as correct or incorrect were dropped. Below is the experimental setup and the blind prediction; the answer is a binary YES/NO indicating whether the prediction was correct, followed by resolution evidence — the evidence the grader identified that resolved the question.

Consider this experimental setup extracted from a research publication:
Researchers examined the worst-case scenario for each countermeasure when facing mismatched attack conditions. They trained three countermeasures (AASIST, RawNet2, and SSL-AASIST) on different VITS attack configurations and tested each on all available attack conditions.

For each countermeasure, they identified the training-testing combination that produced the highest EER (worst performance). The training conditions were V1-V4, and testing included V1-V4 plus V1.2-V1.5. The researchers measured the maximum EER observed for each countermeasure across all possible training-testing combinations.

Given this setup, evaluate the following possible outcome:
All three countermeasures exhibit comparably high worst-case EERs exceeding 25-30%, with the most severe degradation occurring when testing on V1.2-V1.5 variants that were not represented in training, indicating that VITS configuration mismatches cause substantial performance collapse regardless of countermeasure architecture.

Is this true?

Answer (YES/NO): NO